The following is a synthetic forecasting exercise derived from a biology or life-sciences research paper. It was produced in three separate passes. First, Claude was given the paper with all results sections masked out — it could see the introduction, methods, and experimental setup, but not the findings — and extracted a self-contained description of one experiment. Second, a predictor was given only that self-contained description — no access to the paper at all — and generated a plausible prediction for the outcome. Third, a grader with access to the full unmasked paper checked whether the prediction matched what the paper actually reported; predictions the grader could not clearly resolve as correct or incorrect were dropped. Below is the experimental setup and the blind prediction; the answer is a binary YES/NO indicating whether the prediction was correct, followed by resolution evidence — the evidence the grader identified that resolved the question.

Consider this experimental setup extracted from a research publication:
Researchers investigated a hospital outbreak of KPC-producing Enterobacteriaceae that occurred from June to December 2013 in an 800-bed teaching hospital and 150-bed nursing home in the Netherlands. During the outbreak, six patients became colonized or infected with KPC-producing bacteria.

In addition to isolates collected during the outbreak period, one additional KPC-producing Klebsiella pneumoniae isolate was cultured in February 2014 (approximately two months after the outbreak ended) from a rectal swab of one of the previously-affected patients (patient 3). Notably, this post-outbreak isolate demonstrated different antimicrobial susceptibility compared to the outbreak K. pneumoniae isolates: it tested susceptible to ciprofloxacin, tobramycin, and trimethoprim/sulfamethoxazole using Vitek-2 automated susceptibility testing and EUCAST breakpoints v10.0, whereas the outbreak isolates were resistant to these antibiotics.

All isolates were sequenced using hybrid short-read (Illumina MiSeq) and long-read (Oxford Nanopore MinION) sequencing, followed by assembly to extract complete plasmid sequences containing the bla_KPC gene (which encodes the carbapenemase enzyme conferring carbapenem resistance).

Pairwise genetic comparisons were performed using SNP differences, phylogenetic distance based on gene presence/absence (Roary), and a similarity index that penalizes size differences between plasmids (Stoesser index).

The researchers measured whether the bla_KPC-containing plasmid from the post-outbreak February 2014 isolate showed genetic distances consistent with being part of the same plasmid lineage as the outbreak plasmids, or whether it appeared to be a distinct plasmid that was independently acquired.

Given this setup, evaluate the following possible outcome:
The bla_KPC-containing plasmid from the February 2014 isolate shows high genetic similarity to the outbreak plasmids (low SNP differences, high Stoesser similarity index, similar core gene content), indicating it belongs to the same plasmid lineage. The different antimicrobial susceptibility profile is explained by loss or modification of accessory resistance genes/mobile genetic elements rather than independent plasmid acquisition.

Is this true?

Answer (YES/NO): YES